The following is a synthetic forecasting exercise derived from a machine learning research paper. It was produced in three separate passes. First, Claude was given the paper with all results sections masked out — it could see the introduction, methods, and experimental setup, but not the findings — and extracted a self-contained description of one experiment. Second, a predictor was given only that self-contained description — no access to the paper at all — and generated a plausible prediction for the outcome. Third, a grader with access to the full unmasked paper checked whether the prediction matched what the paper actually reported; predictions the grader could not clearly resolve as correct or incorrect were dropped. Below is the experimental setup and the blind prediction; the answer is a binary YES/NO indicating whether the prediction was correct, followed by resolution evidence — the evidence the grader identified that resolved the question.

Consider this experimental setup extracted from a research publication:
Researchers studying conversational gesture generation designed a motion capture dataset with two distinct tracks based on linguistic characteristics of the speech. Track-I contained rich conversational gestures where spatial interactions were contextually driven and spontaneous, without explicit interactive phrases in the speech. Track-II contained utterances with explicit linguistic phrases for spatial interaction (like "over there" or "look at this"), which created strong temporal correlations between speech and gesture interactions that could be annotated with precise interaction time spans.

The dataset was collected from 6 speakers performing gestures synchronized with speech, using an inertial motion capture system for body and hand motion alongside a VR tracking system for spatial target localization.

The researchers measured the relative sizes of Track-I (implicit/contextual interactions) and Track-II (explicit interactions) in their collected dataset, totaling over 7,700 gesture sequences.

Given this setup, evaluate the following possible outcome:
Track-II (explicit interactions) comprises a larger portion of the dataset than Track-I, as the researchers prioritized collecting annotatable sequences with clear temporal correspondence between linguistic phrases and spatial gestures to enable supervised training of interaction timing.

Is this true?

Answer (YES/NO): NO